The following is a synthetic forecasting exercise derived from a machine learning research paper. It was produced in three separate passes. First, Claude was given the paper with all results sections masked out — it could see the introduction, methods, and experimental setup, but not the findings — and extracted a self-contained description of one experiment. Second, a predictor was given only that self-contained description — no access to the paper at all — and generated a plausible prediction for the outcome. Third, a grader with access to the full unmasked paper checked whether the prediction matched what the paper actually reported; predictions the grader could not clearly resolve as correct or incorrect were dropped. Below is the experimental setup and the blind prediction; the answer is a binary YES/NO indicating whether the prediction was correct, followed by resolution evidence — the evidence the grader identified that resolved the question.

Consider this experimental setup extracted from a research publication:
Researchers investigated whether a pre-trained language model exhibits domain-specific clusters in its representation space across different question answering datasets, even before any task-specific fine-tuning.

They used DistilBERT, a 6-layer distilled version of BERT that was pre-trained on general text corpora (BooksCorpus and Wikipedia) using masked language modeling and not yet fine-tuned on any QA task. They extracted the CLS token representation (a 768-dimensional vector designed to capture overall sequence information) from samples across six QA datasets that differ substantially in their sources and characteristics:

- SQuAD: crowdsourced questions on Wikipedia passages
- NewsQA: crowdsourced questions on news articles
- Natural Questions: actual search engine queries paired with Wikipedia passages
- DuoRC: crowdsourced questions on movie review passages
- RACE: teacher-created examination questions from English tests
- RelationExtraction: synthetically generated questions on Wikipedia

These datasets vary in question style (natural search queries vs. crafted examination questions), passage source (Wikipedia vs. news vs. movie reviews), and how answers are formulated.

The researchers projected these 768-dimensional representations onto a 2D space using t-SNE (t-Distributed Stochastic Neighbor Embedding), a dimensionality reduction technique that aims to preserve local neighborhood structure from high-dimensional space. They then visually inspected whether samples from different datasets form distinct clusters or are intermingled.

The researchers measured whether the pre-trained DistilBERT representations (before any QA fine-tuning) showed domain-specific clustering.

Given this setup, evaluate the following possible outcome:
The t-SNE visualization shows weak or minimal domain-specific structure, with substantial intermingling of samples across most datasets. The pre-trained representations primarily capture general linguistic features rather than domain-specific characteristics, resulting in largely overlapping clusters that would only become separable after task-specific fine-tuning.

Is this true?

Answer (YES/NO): NO